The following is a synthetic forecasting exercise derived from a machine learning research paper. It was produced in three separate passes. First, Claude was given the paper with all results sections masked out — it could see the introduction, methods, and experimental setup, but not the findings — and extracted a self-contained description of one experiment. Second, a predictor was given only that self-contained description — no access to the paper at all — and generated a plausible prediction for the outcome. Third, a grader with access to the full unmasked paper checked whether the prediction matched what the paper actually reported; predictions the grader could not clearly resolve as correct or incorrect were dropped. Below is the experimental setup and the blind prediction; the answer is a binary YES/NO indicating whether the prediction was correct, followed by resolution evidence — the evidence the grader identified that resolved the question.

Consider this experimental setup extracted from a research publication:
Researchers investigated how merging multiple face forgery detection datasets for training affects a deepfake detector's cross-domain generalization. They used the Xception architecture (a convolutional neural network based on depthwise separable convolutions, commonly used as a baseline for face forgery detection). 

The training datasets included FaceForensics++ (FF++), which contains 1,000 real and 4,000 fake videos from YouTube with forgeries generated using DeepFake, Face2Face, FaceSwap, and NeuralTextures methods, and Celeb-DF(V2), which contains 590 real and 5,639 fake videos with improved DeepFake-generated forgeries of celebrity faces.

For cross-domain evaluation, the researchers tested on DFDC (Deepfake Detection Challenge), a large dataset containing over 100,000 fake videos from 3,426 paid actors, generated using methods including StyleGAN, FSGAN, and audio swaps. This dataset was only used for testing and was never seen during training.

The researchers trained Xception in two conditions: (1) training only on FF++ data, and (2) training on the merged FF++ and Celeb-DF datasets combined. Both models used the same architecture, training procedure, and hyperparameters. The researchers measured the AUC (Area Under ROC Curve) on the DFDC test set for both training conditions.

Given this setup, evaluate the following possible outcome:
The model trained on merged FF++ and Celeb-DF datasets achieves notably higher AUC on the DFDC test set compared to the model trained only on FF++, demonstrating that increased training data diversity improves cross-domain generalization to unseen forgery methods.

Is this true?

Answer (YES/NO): NO